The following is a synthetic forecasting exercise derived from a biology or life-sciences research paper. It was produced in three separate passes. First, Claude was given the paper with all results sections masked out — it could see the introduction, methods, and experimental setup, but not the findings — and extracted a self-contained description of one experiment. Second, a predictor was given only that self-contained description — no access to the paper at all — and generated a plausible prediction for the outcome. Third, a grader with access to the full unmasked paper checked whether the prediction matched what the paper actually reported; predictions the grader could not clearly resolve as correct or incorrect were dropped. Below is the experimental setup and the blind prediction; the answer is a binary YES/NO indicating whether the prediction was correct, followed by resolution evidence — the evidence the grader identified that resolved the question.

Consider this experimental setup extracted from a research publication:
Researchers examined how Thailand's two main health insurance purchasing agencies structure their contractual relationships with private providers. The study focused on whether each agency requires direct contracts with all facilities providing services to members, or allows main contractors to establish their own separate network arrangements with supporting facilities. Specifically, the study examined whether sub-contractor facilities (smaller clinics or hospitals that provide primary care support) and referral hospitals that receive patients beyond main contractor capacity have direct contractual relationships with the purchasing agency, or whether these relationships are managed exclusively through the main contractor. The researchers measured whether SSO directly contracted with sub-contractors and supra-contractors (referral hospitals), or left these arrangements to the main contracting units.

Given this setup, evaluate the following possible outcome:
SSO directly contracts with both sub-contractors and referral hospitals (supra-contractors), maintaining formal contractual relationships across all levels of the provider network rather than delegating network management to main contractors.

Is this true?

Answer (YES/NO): NO